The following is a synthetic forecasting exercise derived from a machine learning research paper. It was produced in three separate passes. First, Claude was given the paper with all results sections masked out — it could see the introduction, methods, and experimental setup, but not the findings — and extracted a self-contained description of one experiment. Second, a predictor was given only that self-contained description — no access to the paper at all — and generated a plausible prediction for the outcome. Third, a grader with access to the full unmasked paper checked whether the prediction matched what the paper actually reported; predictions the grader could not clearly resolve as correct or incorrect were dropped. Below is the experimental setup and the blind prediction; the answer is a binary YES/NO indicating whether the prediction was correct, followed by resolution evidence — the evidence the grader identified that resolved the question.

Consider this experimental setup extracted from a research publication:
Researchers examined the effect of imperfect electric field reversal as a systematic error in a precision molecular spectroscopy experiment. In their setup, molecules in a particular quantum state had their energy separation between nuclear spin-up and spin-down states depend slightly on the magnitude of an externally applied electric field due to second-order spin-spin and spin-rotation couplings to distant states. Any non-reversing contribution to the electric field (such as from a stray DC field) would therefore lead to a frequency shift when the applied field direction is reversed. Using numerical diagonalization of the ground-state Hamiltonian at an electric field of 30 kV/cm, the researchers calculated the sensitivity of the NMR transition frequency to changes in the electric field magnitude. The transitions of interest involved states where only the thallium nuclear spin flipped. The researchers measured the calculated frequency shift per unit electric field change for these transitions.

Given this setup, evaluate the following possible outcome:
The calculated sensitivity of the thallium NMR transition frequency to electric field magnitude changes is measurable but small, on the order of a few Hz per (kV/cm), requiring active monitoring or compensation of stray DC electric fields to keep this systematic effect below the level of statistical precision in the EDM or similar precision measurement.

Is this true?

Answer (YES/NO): NO